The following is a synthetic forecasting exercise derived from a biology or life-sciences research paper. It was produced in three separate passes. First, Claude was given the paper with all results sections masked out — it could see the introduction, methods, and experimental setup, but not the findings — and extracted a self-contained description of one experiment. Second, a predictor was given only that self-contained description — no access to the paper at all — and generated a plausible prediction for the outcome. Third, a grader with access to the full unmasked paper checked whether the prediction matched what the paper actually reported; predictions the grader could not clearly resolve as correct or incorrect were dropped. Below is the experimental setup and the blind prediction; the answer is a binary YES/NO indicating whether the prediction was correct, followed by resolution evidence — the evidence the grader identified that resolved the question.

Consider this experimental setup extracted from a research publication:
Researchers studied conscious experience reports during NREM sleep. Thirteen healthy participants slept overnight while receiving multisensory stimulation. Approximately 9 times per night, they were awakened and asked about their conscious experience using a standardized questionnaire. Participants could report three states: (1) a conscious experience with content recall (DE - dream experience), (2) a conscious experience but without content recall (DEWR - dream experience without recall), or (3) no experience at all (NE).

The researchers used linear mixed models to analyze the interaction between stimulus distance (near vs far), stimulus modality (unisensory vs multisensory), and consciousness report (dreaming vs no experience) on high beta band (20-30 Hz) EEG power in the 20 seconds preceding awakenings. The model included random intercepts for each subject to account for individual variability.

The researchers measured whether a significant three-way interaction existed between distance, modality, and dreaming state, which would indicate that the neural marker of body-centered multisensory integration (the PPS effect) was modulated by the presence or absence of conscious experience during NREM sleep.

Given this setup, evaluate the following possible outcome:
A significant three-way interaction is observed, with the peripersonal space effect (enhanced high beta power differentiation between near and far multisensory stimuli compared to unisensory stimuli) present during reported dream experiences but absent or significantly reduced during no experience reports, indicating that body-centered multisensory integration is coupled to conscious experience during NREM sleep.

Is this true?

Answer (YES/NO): YES